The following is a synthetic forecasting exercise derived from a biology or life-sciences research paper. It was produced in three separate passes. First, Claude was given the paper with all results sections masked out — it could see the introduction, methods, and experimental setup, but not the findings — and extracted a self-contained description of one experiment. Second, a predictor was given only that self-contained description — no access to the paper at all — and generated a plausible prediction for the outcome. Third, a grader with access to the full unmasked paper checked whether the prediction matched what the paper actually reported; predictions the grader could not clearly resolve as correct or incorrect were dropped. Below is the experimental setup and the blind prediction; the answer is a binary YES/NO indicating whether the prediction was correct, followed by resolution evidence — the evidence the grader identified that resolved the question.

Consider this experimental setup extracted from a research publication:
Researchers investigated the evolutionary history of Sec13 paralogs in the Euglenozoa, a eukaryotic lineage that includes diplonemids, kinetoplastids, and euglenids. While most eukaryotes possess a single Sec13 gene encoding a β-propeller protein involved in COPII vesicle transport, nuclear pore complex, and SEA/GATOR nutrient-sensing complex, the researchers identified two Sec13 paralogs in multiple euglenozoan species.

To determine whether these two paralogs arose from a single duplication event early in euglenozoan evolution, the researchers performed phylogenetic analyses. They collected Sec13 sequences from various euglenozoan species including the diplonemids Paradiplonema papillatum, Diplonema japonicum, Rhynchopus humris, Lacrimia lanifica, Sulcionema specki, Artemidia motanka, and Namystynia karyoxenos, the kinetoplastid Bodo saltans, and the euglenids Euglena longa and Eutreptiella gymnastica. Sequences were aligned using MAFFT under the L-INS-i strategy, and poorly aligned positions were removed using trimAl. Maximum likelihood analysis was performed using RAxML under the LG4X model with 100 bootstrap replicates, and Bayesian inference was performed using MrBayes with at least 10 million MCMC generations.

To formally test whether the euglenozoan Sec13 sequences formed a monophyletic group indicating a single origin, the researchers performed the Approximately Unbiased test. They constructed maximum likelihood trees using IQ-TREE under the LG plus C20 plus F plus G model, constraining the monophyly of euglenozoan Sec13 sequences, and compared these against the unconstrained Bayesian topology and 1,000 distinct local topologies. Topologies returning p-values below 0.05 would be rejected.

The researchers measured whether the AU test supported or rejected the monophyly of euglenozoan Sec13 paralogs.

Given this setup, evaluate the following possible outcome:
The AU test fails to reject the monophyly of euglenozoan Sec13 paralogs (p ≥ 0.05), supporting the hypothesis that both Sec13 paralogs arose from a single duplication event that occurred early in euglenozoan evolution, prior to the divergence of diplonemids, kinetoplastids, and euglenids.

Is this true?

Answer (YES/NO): YES